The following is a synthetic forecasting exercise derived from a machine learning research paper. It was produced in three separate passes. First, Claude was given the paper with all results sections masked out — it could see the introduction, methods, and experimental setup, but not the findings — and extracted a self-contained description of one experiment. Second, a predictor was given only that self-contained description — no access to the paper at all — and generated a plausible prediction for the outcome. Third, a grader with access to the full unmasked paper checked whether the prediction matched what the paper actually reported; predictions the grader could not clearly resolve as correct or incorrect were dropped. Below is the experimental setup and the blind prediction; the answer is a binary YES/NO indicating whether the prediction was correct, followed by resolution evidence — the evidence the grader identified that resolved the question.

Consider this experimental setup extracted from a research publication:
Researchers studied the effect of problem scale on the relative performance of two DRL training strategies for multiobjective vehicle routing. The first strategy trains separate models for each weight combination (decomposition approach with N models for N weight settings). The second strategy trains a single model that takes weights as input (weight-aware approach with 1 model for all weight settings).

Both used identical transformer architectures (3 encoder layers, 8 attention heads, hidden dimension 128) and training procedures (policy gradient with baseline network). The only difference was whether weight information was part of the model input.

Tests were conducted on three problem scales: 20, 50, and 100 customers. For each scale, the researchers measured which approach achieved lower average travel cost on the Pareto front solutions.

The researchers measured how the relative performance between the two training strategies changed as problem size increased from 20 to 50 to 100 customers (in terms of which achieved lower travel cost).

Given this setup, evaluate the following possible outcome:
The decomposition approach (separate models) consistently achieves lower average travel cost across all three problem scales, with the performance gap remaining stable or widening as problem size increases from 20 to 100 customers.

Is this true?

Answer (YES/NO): NO